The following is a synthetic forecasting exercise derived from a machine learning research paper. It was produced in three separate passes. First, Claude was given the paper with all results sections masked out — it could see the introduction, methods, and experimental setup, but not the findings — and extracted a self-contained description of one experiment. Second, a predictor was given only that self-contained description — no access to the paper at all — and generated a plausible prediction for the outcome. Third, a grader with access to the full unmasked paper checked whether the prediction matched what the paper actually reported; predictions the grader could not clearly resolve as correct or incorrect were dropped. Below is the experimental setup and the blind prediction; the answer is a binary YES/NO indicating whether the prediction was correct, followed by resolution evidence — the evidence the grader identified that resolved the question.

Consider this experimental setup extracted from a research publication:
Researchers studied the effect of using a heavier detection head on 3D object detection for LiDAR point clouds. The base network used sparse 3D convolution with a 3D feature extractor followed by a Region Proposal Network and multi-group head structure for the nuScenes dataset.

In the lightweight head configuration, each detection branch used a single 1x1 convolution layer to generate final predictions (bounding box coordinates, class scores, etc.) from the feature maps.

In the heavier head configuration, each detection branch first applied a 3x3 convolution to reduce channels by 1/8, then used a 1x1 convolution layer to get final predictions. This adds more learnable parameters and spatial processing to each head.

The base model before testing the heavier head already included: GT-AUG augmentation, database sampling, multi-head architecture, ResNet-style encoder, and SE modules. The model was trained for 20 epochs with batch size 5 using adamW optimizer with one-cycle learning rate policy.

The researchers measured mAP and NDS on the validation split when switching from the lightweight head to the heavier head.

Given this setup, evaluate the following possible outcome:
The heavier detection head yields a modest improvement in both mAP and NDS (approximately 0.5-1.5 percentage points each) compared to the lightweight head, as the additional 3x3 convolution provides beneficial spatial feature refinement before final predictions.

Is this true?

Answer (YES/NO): YES